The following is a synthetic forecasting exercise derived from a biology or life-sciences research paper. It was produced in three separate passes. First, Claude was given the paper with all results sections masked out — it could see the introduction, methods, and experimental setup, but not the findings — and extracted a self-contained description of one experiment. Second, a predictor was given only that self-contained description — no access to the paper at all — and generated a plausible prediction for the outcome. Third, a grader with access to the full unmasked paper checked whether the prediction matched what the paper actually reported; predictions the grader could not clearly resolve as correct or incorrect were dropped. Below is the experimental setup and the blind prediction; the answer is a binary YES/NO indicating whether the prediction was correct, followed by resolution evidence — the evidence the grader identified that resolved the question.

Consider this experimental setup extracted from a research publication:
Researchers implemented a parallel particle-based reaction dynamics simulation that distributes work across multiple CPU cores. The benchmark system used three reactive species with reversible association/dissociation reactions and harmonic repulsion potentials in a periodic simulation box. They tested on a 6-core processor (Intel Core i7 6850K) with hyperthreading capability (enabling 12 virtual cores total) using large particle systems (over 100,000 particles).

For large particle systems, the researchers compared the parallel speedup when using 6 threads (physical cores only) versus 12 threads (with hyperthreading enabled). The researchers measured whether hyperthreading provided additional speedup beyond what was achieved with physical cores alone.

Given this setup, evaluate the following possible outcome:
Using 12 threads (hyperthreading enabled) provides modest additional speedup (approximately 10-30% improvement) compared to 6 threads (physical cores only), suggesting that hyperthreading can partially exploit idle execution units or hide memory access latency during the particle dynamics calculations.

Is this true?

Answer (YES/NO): NO